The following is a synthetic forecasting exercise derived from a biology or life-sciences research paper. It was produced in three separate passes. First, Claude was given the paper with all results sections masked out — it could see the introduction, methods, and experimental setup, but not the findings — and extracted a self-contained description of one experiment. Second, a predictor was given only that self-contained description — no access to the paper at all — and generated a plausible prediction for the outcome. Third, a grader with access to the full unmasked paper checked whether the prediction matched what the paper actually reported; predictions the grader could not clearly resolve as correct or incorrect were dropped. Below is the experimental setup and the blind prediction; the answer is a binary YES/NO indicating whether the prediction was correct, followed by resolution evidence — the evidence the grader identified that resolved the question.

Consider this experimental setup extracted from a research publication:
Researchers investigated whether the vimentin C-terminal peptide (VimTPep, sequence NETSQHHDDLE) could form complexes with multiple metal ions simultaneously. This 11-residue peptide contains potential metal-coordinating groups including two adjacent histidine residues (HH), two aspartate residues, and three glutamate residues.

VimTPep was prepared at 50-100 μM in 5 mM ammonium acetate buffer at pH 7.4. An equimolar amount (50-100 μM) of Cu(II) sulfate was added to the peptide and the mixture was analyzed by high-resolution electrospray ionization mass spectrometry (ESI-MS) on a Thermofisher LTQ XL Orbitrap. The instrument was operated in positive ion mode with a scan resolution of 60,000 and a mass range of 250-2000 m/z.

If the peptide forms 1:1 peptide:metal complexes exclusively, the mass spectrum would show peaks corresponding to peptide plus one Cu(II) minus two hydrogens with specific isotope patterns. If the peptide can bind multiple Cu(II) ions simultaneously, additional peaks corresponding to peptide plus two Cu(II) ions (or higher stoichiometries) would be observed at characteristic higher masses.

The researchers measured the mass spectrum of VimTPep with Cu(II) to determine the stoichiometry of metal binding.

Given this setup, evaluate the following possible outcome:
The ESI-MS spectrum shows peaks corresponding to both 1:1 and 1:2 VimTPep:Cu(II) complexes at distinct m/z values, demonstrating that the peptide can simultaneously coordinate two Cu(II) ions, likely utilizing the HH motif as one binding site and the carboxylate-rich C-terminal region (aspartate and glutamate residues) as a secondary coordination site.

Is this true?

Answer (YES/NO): NO